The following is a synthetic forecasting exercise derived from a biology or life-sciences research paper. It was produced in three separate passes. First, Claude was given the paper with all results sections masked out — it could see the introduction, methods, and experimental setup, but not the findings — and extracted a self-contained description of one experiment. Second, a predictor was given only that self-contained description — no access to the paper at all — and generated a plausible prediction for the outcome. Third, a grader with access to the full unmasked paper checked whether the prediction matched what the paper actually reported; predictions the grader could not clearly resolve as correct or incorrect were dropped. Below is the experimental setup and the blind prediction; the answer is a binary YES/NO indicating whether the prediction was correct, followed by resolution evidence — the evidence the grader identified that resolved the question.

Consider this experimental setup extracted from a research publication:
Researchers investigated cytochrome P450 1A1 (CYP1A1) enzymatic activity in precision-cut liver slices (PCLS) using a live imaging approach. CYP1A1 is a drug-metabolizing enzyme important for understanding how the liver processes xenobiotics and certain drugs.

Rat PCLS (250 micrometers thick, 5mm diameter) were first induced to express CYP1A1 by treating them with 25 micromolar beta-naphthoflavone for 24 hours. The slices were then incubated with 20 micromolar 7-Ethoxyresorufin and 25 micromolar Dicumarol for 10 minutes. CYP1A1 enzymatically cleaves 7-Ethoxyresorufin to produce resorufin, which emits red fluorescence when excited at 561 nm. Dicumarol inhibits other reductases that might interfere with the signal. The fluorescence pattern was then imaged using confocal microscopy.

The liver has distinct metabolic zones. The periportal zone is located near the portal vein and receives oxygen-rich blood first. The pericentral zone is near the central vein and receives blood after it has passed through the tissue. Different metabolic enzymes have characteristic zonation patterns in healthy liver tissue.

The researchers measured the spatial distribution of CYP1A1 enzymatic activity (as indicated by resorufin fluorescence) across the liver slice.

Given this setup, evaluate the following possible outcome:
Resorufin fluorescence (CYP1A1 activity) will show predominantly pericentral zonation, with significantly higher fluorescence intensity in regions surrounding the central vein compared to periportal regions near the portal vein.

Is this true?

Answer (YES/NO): YES